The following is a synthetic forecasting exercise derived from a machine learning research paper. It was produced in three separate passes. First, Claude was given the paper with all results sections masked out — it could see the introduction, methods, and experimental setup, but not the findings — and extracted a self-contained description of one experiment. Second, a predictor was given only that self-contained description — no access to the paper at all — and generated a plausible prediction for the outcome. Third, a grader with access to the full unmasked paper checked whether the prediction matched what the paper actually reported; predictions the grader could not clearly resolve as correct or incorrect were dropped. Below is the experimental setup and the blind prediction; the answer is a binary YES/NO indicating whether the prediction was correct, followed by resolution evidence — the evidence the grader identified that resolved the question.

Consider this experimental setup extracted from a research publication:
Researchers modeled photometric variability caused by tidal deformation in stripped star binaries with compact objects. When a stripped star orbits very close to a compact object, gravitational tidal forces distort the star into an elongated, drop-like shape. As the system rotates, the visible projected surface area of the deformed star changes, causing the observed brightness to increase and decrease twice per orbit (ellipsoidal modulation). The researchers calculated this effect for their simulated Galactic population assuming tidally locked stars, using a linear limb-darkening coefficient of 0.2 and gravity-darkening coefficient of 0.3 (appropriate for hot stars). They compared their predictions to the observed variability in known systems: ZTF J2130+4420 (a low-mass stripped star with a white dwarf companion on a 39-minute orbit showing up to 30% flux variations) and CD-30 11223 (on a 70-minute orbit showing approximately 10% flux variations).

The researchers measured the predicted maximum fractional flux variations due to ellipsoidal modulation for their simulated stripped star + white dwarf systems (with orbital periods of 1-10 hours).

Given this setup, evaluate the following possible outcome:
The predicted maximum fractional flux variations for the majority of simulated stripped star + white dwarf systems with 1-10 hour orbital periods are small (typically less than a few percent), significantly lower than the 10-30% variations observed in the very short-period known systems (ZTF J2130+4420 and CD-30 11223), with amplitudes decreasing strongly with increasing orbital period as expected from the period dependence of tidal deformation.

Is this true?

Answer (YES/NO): YES